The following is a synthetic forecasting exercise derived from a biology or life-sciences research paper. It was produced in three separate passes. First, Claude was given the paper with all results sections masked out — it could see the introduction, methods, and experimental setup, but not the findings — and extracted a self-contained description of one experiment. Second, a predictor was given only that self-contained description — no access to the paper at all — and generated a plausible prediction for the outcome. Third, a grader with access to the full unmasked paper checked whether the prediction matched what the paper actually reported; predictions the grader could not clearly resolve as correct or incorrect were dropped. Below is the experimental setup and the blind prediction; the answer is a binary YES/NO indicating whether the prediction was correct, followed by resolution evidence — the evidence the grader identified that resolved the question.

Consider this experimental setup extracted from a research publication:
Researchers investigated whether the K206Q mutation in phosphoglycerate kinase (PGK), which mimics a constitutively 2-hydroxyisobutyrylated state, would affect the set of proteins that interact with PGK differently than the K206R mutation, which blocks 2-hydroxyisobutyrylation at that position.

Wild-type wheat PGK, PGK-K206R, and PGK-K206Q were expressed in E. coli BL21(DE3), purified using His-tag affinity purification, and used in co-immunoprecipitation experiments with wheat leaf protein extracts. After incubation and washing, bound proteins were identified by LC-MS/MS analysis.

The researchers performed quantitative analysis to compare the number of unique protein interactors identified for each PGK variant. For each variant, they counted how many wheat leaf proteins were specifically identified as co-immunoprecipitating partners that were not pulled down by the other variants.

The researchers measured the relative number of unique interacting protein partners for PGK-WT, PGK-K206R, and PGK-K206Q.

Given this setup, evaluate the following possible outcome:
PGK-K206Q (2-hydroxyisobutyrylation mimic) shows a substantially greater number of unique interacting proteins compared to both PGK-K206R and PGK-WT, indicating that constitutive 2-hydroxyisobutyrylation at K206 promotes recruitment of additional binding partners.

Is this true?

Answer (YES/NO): YES